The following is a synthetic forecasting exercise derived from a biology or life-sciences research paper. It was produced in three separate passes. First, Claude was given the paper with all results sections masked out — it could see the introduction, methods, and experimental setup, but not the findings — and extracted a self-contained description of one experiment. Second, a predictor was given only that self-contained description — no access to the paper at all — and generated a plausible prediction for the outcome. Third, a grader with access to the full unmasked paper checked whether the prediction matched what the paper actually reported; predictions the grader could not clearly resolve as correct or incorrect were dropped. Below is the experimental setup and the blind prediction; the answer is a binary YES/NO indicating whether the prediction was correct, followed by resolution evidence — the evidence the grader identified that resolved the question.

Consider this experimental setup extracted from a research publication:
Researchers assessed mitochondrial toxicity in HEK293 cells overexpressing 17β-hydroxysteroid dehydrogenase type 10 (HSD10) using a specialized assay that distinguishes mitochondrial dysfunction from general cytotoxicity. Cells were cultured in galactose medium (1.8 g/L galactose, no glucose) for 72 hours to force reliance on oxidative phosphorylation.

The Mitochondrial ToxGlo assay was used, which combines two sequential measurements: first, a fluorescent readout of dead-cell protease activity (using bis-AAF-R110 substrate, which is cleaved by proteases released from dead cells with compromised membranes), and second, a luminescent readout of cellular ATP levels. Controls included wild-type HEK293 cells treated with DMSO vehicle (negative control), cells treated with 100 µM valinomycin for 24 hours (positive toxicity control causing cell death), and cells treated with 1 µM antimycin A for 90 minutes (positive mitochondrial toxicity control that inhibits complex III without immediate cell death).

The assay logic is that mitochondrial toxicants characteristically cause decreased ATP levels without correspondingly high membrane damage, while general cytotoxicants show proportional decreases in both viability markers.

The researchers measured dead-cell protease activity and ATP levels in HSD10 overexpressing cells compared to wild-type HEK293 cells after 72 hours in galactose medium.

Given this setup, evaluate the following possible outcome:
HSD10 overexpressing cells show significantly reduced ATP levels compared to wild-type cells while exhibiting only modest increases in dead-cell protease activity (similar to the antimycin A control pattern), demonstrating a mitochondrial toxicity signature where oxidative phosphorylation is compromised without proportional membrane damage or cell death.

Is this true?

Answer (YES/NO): YES